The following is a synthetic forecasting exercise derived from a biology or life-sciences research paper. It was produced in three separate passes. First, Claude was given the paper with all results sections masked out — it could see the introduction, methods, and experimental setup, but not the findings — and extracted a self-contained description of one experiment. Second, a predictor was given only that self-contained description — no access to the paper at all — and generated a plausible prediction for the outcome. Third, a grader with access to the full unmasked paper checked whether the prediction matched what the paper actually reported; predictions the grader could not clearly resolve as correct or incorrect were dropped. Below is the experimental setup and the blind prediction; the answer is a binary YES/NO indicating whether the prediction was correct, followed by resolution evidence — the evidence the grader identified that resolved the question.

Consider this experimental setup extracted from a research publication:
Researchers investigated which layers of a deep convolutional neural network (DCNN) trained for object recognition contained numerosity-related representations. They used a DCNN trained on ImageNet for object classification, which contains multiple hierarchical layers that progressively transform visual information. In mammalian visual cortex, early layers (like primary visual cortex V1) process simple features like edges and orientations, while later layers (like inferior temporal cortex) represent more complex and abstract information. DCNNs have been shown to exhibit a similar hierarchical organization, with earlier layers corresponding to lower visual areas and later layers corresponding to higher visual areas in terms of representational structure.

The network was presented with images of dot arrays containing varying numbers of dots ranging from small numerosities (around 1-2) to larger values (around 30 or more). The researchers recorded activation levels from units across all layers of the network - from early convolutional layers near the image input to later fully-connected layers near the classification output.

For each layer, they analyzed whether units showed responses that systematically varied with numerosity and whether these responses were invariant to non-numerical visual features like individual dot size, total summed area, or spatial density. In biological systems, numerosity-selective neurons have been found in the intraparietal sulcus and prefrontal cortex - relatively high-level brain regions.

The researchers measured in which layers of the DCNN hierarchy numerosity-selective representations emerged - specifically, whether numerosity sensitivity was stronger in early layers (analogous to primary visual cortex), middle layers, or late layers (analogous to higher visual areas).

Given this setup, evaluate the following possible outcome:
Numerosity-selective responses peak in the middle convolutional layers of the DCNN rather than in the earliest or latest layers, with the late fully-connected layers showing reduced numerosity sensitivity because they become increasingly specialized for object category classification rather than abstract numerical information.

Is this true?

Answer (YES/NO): NO